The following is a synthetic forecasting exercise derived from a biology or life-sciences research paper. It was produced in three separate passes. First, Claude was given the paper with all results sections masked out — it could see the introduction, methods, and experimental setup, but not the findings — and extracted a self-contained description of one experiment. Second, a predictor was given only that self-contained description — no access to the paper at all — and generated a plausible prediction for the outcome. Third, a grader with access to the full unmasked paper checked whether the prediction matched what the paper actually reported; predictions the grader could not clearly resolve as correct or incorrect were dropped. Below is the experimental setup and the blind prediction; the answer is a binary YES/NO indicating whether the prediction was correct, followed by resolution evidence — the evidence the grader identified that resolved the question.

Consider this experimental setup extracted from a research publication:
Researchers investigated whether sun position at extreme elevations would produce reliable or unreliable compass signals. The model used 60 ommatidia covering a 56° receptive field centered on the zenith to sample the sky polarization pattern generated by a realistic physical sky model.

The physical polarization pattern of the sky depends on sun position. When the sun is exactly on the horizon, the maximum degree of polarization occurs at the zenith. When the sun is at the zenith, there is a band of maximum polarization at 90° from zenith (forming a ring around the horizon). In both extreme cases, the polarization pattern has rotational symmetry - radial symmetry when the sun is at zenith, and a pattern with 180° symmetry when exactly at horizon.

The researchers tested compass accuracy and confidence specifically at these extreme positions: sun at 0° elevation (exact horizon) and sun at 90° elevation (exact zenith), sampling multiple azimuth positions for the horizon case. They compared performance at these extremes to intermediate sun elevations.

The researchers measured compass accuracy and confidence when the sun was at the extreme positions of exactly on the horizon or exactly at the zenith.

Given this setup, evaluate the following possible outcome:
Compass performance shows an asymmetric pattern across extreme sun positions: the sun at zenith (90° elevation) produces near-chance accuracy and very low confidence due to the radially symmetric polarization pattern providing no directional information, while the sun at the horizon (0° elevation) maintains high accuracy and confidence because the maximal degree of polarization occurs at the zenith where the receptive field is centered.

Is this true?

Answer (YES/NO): NO